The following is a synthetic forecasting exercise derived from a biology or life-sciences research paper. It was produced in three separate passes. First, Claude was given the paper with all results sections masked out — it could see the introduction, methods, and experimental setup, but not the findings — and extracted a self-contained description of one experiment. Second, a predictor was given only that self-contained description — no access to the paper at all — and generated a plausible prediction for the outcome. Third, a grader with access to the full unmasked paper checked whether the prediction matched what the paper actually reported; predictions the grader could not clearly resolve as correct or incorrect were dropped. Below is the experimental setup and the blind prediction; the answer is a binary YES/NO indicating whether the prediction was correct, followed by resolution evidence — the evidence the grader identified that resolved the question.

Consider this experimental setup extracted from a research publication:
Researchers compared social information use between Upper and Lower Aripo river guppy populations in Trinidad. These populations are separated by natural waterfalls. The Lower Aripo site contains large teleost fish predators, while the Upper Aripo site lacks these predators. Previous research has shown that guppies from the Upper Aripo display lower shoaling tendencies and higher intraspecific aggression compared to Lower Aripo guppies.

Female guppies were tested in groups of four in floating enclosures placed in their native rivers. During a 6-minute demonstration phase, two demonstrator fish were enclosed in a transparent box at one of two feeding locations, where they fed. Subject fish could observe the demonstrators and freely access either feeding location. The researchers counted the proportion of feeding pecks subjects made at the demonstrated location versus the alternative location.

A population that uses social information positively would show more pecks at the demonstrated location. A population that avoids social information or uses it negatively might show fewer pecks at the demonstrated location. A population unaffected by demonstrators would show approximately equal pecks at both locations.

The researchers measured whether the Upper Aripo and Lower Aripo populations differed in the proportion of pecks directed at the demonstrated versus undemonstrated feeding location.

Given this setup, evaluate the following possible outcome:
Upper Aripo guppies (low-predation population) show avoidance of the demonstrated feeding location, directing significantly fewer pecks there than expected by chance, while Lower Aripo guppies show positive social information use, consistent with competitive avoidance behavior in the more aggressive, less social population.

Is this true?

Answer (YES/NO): YES